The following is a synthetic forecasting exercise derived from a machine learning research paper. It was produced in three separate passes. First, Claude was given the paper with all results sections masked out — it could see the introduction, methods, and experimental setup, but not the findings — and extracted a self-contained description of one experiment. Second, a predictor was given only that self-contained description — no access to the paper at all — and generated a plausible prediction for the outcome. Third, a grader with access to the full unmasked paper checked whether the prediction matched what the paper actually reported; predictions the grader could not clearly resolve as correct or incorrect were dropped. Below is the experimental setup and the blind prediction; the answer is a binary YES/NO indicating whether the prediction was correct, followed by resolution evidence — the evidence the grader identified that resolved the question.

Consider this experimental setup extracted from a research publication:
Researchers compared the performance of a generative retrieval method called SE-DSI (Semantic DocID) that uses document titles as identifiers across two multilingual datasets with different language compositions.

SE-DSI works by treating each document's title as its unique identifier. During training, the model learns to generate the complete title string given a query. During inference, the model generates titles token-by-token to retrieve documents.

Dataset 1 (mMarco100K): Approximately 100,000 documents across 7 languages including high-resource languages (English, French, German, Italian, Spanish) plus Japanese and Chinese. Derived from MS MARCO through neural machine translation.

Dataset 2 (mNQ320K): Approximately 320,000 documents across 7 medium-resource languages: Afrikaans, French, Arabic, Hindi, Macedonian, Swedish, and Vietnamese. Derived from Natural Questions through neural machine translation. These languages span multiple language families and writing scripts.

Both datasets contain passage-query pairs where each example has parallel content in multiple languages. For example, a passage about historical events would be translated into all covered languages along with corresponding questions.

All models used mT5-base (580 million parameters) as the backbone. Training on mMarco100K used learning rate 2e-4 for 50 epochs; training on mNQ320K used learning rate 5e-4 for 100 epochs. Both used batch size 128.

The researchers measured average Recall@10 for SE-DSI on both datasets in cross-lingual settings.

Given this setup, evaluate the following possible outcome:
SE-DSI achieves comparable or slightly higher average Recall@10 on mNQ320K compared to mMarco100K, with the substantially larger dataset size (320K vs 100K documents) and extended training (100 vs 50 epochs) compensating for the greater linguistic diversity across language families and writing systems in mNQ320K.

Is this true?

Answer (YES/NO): NO